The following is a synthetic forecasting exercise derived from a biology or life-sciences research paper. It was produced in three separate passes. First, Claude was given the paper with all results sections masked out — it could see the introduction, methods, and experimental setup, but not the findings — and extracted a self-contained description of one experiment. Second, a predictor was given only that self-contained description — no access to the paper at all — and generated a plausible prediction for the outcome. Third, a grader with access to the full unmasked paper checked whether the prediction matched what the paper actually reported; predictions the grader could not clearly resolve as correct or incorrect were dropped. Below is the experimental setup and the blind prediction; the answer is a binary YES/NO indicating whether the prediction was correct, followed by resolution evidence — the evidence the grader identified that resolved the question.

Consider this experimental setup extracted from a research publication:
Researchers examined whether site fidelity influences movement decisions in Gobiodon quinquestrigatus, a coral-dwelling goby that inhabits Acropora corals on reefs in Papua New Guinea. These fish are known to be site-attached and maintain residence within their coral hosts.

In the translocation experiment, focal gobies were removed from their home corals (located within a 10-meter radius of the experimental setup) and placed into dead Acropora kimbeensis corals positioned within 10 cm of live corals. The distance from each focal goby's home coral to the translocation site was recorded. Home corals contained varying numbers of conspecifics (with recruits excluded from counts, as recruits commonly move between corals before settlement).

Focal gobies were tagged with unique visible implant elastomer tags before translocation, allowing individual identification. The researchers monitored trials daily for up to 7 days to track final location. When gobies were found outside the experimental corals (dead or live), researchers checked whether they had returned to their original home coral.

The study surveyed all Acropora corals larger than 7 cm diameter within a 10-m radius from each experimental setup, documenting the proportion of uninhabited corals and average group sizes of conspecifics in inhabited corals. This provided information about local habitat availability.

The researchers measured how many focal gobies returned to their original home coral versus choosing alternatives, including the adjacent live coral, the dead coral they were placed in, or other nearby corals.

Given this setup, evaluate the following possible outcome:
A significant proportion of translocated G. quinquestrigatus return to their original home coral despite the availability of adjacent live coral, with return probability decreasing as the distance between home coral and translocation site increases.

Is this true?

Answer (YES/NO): NO